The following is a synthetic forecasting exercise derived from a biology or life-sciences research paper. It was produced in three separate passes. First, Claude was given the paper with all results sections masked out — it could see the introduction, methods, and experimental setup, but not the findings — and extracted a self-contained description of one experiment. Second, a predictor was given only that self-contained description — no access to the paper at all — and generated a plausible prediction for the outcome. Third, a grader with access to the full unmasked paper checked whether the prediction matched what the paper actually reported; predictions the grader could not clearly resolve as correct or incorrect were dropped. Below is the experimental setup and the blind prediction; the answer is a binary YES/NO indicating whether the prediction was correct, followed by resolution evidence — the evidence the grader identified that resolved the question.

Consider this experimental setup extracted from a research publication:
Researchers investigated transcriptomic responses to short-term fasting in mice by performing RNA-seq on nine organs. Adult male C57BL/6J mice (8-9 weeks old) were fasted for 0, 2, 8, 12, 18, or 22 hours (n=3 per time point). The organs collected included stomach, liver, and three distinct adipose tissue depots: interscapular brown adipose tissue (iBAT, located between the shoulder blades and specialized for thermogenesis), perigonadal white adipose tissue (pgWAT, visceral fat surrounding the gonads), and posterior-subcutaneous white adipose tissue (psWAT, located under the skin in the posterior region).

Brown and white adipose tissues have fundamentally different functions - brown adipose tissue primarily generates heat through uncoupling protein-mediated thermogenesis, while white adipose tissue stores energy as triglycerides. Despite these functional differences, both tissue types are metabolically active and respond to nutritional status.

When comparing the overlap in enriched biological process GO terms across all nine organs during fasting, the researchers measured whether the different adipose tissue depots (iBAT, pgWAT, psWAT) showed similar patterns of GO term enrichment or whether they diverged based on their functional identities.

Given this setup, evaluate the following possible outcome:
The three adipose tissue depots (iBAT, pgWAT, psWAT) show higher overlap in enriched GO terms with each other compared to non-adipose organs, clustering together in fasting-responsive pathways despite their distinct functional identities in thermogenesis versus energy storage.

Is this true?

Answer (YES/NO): NO